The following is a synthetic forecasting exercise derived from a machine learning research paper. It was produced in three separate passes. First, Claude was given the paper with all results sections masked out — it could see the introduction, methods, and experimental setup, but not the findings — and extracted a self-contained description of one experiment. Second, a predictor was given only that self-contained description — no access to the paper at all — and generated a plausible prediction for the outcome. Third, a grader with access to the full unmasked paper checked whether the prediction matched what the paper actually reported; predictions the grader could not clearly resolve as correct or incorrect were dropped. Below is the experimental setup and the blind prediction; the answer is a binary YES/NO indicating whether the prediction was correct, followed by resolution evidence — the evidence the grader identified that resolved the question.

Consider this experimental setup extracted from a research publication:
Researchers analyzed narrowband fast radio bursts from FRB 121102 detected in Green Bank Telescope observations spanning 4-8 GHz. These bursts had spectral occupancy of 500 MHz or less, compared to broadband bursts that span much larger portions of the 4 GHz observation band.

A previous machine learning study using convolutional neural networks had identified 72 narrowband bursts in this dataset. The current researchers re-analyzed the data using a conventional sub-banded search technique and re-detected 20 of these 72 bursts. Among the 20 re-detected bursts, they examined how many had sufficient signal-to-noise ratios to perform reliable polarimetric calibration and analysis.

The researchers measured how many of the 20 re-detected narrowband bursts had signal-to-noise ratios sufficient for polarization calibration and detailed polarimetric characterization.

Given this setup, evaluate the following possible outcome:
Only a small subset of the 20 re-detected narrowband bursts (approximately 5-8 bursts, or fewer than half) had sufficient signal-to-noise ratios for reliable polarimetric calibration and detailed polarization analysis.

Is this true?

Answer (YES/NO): YES